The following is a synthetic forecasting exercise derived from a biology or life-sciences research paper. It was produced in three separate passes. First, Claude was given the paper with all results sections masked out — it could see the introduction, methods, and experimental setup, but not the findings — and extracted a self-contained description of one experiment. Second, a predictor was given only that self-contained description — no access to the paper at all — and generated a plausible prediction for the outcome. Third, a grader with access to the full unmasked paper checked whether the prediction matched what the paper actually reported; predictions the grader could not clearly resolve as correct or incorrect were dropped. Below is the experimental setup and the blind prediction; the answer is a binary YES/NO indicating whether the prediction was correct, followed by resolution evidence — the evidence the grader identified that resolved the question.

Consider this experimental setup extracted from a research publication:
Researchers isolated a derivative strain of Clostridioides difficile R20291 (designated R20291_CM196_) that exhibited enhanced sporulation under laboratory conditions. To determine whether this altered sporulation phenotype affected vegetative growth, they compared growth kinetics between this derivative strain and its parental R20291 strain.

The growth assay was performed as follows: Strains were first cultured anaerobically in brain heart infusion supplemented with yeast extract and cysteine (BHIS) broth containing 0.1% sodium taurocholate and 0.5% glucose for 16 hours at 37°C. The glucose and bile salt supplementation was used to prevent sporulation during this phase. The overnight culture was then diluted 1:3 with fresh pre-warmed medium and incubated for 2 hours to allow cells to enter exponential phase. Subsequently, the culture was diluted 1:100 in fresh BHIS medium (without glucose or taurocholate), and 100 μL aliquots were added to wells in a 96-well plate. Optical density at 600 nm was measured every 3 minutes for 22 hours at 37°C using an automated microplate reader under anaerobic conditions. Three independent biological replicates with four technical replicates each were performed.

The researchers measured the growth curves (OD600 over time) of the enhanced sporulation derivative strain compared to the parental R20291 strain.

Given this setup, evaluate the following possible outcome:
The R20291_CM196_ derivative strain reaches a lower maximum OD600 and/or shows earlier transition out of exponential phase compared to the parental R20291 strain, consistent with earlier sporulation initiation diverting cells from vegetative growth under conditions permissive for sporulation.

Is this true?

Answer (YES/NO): YES